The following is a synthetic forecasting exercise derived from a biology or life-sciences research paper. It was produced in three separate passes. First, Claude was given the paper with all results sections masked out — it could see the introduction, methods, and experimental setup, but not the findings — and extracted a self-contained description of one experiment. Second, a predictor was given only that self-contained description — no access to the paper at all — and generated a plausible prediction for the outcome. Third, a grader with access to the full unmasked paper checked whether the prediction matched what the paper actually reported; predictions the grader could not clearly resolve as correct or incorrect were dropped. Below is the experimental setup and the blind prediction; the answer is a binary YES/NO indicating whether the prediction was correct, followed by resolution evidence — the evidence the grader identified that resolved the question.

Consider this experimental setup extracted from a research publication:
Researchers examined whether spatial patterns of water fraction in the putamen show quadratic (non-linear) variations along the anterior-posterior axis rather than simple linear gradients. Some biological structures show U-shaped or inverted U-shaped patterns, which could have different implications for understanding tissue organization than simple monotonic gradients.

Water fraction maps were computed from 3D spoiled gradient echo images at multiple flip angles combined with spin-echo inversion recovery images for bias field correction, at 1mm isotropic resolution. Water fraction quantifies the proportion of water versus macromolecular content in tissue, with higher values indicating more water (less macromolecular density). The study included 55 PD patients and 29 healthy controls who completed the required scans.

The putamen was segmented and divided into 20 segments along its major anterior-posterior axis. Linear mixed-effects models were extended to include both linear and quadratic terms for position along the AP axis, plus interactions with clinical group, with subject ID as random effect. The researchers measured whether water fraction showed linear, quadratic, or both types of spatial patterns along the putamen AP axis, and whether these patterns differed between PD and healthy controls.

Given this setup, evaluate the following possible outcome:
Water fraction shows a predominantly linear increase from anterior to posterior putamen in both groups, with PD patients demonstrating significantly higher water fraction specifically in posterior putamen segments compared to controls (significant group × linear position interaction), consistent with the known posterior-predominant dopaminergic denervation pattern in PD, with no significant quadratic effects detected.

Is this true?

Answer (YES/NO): NO